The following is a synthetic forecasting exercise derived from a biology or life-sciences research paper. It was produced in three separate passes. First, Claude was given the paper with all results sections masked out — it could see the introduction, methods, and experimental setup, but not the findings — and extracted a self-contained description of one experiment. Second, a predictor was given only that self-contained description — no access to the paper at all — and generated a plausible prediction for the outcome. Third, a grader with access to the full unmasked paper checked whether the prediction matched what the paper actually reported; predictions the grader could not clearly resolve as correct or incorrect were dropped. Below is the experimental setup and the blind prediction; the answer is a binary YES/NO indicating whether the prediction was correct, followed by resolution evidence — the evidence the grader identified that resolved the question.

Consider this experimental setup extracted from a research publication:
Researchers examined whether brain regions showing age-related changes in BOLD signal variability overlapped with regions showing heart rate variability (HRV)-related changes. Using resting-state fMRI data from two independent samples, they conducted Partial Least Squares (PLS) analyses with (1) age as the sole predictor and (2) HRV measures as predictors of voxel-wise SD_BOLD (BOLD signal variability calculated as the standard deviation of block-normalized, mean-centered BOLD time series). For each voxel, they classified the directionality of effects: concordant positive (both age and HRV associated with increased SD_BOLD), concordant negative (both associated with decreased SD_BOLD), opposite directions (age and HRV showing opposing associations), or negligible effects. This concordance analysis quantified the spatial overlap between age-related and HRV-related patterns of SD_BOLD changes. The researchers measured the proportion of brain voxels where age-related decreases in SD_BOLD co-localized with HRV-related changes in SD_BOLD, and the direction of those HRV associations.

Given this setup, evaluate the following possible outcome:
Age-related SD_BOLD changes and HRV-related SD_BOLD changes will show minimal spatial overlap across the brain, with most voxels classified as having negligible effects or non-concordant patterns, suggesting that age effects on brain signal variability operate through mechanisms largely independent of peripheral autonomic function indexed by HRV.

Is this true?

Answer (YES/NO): NO